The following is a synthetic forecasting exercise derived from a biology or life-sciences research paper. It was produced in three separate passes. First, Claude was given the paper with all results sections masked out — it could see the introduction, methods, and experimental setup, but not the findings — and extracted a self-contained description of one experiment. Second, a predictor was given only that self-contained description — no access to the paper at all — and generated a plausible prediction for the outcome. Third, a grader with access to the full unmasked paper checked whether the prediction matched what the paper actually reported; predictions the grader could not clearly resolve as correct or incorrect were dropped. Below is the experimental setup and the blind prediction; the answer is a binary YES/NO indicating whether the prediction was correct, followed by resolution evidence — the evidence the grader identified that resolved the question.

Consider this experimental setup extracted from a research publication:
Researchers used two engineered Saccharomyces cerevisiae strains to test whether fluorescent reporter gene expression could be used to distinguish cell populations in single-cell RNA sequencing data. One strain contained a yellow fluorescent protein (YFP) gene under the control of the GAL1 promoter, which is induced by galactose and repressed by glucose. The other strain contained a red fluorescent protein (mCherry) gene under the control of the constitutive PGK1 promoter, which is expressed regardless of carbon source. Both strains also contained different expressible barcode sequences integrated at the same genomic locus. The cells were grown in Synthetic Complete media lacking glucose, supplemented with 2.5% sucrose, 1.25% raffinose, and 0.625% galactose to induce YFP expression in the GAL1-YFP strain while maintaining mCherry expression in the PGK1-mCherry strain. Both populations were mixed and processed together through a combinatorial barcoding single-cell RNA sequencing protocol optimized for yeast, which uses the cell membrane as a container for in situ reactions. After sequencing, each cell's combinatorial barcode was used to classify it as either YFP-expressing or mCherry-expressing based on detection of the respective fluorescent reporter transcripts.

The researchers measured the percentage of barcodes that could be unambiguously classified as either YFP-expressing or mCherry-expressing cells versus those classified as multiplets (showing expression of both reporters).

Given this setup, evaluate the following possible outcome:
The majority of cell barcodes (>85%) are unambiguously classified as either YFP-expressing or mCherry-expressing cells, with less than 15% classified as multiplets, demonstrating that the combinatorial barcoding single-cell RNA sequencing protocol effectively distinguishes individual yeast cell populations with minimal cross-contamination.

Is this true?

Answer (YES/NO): YES